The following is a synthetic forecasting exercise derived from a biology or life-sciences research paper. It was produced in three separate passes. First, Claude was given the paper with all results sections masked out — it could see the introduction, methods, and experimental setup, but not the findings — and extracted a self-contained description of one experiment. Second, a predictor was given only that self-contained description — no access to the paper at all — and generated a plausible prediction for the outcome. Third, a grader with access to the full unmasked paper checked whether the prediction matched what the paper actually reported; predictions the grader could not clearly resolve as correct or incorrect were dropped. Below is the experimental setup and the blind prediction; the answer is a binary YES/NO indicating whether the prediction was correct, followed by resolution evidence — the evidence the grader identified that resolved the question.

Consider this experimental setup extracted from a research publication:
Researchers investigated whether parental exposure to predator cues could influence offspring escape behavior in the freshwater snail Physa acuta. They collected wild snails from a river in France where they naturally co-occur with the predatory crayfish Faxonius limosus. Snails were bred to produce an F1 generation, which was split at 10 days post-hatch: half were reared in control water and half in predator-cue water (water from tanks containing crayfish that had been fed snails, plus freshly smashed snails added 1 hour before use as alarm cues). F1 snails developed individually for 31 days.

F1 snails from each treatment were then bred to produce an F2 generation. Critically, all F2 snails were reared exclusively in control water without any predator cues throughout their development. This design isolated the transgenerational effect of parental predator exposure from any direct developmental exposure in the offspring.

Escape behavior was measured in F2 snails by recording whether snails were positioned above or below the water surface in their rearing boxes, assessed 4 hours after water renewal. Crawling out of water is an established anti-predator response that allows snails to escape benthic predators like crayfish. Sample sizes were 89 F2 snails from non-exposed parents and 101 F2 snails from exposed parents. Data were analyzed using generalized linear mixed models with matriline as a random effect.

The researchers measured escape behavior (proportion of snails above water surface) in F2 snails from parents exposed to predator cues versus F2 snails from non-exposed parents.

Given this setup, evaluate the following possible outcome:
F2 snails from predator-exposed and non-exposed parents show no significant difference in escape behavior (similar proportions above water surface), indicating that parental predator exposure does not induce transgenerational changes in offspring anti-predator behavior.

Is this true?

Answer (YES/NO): YES